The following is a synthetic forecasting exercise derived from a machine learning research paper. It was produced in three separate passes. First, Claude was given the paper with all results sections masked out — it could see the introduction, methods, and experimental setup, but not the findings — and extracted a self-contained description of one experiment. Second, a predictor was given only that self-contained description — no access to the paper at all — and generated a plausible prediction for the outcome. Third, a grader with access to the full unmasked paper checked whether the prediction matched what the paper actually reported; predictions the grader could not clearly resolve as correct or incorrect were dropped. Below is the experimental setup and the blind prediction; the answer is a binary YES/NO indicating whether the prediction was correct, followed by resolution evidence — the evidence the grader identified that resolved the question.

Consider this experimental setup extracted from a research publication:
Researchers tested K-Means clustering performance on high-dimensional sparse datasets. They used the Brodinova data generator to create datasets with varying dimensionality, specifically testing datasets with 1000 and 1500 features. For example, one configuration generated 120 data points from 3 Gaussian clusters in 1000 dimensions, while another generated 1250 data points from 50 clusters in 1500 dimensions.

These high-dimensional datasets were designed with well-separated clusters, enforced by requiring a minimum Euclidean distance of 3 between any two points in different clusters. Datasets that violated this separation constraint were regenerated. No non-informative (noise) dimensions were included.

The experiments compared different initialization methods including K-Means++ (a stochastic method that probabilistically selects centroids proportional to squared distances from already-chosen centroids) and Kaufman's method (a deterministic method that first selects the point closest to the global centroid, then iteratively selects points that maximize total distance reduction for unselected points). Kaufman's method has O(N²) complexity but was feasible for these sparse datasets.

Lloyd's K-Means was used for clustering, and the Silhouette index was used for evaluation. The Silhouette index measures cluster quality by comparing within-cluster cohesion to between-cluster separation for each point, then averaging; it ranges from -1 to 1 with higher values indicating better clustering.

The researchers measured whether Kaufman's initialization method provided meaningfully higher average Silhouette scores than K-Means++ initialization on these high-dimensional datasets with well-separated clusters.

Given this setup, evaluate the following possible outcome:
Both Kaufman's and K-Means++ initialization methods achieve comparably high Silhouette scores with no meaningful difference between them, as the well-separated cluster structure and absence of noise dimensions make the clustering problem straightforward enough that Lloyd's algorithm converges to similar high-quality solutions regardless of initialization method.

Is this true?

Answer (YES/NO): NO